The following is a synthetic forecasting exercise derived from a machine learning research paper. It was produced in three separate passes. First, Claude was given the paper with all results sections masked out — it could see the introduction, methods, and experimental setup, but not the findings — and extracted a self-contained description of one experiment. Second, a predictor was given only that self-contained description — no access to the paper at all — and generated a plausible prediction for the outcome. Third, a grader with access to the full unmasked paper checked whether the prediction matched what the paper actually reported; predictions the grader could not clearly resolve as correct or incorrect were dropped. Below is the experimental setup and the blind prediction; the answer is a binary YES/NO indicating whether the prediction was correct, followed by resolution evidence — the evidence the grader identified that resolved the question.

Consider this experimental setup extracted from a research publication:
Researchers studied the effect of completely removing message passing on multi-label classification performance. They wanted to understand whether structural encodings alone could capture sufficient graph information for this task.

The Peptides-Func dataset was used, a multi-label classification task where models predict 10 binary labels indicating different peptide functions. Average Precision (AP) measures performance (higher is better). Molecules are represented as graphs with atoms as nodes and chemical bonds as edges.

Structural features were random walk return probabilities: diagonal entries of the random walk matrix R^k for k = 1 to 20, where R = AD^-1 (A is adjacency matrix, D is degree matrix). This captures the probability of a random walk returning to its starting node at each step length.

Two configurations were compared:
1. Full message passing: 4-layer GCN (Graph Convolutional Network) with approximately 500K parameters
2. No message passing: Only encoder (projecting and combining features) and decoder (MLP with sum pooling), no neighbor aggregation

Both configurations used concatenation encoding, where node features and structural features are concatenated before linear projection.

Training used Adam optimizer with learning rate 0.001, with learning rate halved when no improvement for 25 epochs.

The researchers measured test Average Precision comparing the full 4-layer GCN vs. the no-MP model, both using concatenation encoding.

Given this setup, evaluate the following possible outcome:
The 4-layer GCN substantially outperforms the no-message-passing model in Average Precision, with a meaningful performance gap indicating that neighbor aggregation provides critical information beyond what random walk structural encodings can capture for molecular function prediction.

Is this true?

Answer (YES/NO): YES